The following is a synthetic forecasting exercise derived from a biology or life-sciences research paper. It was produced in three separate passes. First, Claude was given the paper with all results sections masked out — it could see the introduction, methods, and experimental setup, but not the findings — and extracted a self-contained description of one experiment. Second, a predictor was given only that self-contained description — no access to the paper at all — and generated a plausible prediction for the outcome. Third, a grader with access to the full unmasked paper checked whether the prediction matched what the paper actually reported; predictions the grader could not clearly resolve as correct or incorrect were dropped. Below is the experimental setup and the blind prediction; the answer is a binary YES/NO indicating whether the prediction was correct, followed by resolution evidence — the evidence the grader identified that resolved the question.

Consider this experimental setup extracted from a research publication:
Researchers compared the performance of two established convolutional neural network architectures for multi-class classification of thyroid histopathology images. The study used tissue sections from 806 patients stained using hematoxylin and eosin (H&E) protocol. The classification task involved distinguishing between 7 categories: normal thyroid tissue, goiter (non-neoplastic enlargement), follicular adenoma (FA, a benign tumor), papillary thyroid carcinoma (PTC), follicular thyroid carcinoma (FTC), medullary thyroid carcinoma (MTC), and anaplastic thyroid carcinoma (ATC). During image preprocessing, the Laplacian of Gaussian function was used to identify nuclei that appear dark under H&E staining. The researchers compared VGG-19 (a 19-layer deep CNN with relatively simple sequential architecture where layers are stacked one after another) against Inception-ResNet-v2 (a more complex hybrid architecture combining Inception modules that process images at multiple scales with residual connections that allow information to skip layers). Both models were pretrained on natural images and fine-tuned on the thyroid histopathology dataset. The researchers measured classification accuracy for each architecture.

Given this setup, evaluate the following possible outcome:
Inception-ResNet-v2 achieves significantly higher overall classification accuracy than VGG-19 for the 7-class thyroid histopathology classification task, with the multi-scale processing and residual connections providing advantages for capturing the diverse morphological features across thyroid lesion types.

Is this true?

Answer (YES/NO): NO